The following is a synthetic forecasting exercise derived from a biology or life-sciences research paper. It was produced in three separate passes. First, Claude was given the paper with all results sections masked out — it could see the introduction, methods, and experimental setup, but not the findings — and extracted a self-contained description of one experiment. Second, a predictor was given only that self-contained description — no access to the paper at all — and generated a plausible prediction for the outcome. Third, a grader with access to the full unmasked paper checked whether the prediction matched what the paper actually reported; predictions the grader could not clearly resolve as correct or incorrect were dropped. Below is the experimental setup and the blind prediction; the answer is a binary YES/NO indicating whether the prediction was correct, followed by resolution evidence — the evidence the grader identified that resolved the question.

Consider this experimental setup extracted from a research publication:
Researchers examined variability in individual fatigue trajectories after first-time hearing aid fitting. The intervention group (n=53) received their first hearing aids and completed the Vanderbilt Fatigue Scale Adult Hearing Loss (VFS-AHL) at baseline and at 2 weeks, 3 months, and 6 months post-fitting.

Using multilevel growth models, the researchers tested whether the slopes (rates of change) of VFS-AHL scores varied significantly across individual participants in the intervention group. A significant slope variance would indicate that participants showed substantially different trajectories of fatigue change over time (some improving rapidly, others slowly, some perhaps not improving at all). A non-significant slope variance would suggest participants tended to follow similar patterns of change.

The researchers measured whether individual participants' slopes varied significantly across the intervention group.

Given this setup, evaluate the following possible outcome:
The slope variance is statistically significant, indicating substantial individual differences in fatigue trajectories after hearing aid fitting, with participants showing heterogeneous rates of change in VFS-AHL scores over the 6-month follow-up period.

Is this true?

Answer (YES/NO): NO